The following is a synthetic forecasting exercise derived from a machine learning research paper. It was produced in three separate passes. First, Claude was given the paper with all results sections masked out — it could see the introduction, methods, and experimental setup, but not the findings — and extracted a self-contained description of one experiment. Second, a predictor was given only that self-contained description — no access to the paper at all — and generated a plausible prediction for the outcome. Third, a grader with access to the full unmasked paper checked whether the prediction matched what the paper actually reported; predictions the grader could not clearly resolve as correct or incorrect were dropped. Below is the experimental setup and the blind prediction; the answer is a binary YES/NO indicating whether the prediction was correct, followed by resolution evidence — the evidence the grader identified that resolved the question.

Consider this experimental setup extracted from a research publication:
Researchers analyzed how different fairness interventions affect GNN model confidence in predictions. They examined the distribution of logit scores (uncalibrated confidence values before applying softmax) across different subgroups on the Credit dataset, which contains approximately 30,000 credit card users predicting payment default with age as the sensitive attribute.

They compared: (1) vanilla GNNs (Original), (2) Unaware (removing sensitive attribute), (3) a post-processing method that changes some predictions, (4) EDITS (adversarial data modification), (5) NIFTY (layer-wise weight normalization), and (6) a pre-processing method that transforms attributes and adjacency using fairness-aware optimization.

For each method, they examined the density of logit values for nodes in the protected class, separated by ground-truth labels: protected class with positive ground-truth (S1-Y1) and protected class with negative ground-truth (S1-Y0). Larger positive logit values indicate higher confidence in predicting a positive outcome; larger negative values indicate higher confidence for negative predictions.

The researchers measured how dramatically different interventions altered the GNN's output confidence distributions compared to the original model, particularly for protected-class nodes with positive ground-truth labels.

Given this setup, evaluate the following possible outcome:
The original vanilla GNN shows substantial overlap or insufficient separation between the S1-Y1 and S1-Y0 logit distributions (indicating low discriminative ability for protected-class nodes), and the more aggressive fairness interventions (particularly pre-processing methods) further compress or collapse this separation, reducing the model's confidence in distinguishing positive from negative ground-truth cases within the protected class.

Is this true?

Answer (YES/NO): NO